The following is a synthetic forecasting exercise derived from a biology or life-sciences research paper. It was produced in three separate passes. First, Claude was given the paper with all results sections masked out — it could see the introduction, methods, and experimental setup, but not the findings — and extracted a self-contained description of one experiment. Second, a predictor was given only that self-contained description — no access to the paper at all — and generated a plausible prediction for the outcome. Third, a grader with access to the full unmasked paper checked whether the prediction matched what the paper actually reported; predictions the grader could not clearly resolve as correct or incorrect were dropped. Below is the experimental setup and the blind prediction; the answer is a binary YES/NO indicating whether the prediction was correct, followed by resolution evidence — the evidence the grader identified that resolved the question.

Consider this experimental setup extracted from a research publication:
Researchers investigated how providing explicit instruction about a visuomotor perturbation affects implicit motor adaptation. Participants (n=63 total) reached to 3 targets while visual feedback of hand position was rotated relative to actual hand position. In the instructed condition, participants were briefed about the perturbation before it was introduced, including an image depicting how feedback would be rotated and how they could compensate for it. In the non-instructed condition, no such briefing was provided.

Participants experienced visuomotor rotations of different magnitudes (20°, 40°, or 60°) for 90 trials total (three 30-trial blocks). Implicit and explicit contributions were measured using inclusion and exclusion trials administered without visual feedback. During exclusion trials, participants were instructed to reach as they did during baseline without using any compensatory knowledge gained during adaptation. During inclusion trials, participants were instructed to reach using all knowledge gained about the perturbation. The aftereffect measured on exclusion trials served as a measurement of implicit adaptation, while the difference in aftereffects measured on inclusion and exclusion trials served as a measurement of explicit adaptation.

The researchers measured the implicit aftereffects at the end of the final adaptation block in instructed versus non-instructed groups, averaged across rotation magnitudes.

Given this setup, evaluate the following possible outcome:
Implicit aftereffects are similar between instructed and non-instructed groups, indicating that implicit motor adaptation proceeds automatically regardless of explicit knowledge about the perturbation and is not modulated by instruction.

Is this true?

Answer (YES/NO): NO